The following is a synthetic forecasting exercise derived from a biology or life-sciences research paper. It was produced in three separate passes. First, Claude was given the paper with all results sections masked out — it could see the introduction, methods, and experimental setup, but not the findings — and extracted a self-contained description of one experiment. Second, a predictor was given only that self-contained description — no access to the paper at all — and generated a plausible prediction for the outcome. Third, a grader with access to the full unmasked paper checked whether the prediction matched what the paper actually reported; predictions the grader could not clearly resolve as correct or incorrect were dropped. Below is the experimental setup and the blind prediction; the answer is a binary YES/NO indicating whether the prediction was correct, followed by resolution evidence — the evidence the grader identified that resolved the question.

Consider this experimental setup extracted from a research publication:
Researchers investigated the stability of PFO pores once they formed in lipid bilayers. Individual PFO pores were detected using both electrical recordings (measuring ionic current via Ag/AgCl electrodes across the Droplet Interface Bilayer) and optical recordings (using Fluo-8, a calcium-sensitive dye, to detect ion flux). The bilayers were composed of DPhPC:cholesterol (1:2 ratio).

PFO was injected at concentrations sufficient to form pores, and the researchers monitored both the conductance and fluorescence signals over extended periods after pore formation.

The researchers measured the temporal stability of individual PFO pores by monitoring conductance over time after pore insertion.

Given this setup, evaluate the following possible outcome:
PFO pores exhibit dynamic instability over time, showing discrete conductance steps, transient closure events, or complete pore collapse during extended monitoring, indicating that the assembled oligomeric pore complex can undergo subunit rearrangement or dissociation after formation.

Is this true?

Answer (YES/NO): NO